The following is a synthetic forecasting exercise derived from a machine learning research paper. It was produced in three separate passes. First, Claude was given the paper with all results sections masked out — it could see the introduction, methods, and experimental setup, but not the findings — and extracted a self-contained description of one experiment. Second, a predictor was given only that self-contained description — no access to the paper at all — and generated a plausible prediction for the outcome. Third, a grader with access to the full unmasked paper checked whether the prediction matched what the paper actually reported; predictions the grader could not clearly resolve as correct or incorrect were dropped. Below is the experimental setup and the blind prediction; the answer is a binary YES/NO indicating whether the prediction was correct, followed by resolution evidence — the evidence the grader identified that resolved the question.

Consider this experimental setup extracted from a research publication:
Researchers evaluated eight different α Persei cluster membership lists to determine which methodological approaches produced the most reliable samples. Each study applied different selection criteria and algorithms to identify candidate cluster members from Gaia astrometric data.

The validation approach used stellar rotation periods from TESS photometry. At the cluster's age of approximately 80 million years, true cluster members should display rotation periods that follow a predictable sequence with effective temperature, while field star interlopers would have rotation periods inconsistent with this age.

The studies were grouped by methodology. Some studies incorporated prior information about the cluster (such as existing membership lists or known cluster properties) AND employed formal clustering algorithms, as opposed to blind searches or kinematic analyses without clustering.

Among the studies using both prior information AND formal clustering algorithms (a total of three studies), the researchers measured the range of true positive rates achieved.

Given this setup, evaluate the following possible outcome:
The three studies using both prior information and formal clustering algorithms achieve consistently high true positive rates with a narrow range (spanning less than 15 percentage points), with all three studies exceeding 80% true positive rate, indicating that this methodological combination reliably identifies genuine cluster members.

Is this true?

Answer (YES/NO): YES